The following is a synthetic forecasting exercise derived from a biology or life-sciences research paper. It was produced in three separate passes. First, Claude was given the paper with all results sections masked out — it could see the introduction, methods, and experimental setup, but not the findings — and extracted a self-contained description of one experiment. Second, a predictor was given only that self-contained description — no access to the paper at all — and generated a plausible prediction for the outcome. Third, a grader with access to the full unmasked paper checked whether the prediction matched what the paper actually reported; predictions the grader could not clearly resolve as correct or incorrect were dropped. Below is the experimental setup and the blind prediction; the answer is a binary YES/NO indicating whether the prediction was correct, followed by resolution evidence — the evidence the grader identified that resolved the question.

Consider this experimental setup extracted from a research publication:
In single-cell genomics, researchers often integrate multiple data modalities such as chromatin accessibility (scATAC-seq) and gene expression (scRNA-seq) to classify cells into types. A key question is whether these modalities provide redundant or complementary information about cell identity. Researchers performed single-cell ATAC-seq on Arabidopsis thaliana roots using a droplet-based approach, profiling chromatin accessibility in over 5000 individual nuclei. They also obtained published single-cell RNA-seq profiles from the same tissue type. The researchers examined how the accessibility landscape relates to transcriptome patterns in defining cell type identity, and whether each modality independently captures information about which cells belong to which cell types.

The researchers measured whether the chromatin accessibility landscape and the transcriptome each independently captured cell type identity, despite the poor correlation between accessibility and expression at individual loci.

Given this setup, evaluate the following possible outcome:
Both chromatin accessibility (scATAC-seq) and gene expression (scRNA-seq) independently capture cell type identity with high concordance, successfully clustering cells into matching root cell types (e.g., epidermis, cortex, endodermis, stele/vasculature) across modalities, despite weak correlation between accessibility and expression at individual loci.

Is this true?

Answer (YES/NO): YES